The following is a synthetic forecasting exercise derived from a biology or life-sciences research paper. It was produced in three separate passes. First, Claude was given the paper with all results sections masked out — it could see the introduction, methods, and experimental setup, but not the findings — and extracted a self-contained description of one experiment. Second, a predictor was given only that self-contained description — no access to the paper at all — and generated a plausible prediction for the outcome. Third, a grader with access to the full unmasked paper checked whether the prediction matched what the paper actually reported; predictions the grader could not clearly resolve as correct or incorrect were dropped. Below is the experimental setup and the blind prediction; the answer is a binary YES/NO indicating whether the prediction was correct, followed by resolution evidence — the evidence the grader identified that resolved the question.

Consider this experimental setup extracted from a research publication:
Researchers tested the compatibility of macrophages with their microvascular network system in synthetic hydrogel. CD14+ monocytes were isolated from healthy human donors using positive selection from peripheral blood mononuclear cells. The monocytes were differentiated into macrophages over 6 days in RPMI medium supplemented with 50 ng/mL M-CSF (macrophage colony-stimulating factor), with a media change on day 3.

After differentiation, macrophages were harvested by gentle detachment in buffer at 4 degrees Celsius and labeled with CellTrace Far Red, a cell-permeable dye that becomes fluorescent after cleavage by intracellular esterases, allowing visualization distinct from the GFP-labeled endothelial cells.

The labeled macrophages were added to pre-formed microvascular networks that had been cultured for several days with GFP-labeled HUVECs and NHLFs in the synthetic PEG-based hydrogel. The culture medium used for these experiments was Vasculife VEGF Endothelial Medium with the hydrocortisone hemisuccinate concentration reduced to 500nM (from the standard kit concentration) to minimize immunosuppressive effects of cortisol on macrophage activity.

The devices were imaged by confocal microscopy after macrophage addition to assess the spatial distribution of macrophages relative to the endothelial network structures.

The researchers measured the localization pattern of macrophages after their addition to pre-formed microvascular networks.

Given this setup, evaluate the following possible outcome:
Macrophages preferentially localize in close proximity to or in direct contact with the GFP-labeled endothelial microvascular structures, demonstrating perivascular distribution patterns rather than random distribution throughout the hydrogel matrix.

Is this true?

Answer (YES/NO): YES